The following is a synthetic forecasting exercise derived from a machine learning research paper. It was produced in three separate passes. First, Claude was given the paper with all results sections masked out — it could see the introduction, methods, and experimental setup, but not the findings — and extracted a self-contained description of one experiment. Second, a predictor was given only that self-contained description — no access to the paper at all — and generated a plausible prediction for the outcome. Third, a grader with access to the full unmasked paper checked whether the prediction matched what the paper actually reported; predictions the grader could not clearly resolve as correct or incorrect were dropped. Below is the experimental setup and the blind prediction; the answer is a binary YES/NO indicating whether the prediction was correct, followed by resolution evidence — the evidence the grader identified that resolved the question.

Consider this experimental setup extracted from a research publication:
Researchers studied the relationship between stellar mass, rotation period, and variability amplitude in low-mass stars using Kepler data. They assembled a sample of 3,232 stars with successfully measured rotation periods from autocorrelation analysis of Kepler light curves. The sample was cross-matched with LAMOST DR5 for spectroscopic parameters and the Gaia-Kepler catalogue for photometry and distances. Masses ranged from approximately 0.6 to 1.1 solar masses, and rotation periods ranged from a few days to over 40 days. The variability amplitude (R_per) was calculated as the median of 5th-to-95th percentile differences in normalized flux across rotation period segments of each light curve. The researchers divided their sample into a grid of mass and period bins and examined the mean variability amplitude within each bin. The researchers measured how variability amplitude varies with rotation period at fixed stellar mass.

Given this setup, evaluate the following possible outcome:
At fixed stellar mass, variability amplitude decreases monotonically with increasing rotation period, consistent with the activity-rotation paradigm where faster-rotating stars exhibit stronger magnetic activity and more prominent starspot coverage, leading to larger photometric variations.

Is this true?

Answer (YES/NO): NO